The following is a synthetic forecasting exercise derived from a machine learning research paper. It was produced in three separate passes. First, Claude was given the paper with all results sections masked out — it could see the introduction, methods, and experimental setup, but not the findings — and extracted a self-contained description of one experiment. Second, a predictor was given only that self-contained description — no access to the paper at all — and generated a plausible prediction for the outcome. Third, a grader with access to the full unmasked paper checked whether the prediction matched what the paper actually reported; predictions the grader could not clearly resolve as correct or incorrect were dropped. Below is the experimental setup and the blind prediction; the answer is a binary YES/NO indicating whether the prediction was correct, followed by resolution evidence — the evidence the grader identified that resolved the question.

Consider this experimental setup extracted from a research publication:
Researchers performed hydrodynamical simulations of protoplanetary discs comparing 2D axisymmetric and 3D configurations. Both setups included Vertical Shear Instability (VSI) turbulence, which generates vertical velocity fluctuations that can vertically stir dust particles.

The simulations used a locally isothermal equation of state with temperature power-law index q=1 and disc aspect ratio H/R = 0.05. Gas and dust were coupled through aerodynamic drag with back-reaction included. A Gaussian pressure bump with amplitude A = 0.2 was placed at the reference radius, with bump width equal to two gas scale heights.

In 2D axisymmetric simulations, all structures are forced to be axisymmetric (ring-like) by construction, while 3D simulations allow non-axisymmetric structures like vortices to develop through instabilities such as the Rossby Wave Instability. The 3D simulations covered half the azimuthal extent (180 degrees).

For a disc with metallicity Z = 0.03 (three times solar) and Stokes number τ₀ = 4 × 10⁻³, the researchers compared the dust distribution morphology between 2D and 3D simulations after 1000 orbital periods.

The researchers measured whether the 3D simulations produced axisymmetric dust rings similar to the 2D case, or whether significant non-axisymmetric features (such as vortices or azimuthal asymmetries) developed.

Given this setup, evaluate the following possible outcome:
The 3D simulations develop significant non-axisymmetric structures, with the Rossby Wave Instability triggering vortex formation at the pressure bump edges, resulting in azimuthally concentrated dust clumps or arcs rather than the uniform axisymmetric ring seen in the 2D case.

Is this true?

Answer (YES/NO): NO